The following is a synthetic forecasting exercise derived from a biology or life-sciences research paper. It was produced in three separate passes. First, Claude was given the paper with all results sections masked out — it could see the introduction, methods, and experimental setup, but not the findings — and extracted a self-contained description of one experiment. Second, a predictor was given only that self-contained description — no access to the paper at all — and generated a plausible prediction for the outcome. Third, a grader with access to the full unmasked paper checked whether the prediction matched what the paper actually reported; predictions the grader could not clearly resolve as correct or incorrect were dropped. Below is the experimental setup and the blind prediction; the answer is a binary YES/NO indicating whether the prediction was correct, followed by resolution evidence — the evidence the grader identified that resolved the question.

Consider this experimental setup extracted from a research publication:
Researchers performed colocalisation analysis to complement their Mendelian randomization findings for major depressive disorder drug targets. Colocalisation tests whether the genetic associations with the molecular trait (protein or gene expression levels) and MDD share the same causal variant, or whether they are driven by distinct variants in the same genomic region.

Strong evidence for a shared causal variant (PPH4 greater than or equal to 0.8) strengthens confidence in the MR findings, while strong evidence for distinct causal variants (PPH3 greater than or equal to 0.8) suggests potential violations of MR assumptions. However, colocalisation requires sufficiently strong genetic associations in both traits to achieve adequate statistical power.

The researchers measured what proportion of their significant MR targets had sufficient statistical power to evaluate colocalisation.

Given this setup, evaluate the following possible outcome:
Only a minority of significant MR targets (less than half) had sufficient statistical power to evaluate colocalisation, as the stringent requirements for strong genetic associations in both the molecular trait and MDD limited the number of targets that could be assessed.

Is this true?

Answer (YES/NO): YES